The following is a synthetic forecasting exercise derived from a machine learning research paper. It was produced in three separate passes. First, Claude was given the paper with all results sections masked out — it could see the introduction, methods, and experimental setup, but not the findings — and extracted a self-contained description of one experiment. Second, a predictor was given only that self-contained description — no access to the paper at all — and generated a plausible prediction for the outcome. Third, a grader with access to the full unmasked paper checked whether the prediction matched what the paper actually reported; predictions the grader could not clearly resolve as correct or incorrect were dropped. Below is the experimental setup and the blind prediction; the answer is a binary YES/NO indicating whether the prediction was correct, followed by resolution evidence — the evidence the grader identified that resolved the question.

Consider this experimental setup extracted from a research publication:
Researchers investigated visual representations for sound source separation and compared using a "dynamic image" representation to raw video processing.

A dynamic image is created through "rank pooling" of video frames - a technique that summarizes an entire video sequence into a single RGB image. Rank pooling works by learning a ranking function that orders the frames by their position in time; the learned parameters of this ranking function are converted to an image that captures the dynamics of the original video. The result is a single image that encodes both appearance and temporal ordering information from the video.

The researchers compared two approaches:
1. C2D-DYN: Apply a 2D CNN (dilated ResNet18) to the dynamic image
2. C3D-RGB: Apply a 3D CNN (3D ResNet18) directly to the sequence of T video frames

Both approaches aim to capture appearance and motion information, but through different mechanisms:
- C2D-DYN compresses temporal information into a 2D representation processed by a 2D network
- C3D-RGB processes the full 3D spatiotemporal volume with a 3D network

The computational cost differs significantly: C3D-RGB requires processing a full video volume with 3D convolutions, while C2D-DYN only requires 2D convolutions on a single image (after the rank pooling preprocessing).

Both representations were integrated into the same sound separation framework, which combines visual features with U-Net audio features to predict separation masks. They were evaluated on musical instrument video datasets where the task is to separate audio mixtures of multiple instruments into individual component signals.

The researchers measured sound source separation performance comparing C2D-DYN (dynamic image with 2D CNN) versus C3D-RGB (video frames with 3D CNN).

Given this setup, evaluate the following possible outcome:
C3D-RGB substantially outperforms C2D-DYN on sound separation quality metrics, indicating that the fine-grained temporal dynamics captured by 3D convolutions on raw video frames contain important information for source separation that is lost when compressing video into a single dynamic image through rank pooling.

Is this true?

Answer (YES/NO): NO